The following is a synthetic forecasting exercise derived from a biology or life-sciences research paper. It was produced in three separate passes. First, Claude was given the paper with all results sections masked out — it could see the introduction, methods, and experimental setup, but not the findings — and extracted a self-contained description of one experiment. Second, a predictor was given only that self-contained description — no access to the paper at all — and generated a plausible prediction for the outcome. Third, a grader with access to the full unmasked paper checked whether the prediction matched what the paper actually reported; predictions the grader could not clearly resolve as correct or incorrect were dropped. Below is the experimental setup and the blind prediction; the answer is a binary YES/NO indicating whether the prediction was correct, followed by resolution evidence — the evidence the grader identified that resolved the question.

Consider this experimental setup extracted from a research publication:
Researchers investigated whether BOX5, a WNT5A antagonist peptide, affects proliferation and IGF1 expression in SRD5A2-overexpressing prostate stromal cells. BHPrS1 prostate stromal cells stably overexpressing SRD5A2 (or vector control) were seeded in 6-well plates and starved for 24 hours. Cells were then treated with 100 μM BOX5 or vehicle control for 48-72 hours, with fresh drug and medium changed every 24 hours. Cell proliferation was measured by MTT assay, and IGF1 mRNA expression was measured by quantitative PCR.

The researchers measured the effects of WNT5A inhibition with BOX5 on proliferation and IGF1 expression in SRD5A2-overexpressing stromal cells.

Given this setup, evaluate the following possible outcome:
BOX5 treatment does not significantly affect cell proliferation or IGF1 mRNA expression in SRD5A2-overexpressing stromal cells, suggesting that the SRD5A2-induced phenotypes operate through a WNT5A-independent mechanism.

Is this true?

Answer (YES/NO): NO